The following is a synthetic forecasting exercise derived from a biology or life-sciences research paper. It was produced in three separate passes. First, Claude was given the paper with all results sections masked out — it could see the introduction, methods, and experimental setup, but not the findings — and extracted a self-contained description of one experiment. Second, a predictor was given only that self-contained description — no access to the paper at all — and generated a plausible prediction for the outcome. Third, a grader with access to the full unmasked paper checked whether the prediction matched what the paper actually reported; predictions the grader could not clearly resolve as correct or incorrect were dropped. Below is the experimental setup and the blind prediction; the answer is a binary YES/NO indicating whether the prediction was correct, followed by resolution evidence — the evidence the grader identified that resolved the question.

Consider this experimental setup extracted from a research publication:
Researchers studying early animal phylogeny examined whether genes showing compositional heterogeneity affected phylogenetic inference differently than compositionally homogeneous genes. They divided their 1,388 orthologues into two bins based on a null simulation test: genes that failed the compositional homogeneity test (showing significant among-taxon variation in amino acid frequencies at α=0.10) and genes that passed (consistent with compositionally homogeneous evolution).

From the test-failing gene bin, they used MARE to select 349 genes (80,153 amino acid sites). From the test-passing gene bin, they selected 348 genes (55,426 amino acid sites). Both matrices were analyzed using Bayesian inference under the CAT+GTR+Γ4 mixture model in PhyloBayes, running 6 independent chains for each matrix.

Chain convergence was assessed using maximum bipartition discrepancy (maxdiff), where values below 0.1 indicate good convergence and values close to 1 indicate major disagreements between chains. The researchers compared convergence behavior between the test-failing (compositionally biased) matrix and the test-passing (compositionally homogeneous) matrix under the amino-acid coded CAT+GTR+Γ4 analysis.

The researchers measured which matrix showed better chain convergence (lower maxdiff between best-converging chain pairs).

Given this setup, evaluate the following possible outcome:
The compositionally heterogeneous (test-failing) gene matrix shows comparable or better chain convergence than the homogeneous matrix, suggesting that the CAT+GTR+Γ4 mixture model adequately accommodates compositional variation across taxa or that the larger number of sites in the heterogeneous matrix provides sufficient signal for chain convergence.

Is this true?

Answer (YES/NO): NO